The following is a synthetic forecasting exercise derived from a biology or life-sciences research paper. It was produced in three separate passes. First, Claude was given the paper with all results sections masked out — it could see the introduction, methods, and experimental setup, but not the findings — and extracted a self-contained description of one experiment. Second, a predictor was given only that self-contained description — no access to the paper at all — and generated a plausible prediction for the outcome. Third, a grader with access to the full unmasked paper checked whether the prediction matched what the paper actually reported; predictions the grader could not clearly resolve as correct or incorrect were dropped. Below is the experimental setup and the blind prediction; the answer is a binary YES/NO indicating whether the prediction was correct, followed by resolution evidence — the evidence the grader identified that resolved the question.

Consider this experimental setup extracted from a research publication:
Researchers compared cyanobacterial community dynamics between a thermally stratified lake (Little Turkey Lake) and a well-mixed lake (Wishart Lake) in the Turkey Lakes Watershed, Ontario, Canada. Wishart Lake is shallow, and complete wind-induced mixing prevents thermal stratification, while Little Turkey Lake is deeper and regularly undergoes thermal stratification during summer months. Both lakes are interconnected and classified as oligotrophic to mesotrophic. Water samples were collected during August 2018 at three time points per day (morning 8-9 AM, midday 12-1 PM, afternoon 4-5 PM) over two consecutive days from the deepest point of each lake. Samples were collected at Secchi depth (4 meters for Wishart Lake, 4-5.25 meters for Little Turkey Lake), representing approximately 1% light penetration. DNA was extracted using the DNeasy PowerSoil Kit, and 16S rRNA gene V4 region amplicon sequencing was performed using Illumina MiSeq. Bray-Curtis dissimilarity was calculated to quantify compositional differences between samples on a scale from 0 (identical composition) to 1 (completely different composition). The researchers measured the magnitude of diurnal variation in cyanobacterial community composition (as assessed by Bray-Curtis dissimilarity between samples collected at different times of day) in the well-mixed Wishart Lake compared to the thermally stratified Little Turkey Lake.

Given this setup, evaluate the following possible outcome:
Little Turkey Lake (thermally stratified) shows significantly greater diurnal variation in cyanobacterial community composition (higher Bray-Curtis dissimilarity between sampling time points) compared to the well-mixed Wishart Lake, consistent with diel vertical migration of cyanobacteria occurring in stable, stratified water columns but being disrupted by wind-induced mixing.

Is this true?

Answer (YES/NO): NO